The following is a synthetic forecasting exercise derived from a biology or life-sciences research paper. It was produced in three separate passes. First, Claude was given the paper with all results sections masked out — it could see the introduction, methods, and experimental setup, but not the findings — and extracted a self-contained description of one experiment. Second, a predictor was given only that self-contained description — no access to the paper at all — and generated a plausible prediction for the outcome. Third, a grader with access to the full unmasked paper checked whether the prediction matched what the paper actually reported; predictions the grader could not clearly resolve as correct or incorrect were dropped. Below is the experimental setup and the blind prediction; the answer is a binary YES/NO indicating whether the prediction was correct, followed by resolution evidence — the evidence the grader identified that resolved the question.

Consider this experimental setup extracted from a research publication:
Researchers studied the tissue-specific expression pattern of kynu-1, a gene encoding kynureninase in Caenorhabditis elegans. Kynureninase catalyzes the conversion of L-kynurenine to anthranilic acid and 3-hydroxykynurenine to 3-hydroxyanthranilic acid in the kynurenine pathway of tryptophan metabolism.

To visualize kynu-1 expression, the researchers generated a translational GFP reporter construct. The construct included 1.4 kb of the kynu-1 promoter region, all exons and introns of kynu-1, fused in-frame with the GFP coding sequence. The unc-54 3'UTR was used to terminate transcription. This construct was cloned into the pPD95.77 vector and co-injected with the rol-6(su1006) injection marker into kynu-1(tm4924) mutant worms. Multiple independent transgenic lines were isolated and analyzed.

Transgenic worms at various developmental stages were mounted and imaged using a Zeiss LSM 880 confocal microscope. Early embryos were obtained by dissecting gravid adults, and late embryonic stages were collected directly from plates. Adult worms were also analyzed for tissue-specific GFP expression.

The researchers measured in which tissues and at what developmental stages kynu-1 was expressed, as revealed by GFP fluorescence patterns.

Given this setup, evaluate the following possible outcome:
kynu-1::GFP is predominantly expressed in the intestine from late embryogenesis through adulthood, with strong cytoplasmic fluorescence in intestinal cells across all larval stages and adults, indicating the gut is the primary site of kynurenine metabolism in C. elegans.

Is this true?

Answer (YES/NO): NO